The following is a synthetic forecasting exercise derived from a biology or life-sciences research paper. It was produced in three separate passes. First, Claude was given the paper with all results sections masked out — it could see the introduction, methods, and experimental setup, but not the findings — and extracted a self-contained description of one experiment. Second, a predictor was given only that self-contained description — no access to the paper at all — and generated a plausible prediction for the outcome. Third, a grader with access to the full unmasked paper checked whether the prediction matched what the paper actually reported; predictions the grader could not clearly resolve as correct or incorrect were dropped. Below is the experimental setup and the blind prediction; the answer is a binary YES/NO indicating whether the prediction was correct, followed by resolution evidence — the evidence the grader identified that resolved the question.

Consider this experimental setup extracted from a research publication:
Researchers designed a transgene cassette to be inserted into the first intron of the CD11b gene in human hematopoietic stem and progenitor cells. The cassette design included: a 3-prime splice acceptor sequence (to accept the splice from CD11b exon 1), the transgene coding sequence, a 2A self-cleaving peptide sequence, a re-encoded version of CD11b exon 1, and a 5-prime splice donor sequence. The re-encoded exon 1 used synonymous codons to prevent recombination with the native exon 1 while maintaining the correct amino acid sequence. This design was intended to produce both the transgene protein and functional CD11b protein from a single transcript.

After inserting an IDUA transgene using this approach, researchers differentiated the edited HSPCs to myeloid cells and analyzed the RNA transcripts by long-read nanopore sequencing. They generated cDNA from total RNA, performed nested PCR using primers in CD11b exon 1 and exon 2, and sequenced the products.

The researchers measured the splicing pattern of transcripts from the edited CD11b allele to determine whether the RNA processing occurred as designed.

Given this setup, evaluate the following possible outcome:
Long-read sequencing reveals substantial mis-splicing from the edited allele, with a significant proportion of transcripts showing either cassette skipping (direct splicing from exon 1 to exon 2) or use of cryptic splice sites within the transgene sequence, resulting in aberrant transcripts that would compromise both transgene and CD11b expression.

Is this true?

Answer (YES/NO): NO